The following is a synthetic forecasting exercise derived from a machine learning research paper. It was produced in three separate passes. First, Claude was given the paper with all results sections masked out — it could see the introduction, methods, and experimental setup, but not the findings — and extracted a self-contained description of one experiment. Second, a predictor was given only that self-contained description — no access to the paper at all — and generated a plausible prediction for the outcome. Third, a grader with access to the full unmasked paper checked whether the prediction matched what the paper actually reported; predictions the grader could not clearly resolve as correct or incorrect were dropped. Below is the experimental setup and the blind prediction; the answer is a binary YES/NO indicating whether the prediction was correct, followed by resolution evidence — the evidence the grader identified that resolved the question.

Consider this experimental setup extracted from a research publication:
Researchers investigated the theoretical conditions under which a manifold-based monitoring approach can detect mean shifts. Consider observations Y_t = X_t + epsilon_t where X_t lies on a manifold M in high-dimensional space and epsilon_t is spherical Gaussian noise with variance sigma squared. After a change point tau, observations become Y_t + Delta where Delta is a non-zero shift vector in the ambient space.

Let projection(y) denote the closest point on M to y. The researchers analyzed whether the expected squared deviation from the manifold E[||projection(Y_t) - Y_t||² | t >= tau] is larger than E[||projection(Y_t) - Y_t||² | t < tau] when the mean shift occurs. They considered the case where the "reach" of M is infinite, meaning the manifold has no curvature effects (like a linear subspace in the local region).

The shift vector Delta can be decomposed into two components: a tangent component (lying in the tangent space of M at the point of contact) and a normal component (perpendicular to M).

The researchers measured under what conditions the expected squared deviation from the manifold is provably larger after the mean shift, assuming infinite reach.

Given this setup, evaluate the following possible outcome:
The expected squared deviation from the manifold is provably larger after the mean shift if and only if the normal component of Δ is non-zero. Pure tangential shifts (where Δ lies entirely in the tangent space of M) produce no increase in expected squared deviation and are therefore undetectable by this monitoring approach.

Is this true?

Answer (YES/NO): YES